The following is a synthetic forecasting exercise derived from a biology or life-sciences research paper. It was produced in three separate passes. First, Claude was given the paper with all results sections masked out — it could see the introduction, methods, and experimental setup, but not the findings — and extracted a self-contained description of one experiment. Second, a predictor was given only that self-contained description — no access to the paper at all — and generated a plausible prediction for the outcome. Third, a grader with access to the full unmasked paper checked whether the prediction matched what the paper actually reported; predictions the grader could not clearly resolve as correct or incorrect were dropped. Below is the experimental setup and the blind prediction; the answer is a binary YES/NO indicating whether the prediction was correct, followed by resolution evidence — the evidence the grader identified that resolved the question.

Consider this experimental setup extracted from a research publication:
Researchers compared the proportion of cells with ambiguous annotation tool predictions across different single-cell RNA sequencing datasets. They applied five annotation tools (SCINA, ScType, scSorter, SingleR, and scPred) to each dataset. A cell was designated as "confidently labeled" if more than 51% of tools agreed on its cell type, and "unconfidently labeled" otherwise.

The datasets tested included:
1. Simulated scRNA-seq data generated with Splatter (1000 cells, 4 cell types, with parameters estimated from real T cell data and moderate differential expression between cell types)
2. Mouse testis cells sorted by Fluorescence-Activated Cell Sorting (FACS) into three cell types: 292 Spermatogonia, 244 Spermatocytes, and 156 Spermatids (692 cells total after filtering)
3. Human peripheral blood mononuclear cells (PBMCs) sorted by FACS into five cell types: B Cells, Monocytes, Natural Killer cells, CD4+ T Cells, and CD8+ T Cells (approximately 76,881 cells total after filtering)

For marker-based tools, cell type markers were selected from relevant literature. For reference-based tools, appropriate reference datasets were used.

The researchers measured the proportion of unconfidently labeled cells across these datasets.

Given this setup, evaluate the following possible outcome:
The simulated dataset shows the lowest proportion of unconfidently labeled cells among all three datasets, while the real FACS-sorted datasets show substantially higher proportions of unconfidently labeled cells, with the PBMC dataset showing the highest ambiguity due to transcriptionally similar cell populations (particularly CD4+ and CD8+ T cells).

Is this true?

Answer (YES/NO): NO